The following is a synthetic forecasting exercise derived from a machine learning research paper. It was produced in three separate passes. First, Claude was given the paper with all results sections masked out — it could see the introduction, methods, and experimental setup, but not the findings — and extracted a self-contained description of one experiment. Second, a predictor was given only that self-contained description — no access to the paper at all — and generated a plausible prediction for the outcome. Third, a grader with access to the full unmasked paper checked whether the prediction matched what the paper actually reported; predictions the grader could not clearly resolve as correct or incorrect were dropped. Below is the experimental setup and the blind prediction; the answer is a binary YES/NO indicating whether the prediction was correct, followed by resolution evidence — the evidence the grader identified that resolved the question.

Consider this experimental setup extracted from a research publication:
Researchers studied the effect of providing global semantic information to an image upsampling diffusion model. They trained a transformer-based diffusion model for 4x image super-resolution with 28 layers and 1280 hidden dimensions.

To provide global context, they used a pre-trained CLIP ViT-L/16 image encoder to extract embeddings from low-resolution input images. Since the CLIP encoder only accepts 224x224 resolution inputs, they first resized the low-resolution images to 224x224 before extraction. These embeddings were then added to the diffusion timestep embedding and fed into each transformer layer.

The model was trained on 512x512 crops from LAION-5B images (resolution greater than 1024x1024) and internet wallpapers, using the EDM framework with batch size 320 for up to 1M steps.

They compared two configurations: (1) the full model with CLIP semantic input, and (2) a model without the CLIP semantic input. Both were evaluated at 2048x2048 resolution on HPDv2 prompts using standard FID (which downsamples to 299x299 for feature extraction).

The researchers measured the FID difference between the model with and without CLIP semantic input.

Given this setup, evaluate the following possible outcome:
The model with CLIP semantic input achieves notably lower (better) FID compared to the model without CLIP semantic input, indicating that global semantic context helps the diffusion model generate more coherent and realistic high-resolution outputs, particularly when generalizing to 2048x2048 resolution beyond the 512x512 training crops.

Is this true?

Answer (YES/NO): NO